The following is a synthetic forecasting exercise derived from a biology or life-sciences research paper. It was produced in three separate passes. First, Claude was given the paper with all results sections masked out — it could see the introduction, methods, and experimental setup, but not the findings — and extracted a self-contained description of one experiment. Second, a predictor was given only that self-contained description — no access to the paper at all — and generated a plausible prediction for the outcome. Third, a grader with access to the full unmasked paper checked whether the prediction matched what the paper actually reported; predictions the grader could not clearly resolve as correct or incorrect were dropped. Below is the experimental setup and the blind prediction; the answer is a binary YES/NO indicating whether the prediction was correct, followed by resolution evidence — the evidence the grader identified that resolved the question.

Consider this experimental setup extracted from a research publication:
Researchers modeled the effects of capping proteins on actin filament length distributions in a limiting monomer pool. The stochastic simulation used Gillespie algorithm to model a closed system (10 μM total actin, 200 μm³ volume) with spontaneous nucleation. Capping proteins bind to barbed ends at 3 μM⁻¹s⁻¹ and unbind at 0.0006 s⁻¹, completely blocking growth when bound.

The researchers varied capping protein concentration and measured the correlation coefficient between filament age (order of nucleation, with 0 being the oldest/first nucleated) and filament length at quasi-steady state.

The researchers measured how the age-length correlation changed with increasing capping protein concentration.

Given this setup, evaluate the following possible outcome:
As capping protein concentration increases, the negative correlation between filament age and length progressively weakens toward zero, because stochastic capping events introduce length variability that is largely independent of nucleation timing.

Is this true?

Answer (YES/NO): NO